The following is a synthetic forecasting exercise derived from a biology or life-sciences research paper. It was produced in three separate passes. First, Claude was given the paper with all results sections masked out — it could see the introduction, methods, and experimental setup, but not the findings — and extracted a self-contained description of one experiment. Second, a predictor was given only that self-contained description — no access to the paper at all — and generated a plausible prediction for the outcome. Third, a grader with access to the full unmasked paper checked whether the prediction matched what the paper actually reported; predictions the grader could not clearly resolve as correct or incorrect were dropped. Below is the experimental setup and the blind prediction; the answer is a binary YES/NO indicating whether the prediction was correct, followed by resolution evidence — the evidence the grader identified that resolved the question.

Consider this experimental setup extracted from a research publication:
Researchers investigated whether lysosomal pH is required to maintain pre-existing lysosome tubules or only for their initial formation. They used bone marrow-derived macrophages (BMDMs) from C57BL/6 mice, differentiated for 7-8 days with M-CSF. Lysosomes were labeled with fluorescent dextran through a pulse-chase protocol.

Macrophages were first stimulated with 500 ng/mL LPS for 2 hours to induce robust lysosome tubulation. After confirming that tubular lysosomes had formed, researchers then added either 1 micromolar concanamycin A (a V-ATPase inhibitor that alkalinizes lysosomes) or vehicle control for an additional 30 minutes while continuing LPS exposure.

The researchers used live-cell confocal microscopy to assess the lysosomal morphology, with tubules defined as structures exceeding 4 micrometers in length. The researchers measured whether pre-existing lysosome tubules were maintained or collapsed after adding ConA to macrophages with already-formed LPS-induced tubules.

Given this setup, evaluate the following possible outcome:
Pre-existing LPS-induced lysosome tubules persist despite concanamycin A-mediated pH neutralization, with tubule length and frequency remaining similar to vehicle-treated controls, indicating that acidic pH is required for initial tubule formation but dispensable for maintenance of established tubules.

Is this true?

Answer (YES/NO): NO